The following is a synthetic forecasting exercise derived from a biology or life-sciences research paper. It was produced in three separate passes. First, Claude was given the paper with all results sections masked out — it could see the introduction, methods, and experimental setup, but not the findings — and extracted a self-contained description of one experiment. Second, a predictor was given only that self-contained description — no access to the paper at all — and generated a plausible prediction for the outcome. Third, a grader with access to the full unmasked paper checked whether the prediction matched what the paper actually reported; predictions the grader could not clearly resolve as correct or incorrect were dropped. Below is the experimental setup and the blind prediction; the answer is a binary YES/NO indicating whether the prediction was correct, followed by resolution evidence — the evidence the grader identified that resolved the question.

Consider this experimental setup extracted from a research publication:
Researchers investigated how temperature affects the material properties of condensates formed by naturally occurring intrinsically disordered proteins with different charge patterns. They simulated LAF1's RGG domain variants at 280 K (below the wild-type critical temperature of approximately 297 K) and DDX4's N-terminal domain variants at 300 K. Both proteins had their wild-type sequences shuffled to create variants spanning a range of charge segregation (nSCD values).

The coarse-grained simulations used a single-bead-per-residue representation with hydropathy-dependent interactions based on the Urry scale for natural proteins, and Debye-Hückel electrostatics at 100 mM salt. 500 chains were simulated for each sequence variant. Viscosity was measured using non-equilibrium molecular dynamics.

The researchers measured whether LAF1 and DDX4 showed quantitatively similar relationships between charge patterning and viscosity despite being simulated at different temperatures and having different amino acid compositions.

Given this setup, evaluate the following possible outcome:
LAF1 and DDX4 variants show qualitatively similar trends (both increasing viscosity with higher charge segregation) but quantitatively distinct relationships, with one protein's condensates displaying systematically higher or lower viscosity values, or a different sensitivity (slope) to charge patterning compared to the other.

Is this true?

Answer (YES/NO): NO